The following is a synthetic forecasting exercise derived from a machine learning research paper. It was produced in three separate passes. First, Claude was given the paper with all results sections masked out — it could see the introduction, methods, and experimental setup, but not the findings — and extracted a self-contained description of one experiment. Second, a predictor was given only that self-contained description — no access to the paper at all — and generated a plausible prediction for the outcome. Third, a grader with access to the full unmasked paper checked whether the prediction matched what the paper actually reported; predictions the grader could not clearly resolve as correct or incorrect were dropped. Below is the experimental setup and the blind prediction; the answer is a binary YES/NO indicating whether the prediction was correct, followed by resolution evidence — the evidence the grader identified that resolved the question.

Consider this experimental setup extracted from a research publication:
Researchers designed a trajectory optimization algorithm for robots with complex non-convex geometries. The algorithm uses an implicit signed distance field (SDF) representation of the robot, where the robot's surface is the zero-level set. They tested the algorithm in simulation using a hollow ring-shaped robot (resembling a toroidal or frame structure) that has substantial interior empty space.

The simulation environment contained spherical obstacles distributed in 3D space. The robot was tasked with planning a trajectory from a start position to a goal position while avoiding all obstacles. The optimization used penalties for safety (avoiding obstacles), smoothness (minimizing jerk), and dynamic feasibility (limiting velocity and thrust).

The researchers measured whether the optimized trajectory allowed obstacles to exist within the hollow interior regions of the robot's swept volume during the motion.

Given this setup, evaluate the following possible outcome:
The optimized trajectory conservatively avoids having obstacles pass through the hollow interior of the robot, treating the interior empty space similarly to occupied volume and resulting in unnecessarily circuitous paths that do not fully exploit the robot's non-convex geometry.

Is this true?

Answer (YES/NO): NO